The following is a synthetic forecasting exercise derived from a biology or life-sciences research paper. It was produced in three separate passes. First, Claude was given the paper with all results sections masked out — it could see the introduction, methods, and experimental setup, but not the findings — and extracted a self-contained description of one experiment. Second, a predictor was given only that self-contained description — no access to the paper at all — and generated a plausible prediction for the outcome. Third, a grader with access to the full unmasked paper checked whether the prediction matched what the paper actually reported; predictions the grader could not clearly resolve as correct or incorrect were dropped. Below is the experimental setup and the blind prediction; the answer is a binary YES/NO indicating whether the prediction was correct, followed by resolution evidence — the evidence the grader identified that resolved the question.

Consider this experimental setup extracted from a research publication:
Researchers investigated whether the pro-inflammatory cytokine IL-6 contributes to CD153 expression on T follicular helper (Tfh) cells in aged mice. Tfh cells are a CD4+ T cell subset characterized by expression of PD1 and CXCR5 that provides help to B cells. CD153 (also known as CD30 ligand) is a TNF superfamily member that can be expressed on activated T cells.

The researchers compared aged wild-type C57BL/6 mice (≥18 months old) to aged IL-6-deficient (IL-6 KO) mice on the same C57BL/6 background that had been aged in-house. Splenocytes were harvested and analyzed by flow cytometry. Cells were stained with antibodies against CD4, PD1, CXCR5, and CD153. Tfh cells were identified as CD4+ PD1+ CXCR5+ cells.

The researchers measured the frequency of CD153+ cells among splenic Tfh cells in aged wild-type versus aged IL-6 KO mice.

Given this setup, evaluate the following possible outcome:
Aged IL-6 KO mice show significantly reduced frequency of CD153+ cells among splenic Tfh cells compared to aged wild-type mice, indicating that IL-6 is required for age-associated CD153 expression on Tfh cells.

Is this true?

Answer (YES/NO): YES